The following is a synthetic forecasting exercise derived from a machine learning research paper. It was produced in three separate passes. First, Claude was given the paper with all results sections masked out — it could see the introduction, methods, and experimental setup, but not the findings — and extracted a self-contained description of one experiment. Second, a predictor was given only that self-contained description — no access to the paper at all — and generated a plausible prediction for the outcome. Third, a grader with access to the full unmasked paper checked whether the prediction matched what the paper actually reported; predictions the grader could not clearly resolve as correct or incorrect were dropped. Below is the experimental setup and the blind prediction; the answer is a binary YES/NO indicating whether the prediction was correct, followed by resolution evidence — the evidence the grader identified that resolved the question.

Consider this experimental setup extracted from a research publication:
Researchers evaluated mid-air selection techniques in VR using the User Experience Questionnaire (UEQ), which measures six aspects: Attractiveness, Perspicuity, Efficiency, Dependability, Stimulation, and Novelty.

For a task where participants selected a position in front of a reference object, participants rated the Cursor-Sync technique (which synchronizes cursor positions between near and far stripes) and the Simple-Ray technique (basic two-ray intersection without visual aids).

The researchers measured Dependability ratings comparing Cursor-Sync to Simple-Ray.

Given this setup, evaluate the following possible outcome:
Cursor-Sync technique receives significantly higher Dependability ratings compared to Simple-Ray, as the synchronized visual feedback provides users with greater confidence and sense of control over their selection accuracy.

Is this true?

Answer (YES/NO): YES